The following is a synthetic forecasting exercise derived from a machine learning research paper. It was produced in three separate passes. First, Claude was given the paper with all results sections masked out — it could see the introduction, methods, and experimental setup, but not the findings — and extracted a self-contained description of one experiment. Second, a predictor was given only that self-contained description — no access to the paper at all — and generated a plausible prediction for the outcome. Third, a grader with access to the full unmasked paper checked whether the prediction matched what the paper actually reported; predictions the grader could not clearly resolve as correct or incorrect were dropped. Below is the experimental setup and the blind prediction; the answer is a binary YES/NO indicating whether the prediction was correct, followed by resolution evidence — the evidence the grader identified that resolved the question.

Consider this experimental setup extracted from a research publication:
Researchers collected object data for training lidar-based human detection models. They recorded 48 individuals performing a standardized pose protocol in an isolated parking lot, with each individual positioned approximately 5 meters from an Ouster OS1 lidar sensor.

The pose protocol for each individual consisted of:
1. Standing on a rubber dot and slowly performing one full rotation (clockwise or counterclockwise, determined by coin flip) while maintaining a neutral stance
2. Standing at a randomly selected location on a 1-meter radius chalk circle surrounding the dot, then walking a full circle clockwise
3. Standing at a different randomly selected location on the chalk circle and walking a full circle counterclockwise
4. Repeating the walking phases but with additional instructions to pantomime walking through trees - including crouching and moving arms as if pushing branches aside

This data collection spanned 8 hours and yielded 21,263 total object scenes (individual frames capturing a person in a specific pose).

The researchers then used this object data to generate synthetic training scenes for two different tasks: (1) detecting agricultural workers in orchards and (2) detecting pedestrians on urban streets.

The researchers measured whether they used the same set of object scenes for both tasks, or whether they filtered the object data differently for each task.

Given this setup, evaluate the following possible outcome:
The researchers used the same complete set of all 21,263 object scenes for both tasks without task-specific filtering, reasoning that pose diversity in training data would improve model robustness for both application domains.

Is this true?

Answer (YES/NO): NO